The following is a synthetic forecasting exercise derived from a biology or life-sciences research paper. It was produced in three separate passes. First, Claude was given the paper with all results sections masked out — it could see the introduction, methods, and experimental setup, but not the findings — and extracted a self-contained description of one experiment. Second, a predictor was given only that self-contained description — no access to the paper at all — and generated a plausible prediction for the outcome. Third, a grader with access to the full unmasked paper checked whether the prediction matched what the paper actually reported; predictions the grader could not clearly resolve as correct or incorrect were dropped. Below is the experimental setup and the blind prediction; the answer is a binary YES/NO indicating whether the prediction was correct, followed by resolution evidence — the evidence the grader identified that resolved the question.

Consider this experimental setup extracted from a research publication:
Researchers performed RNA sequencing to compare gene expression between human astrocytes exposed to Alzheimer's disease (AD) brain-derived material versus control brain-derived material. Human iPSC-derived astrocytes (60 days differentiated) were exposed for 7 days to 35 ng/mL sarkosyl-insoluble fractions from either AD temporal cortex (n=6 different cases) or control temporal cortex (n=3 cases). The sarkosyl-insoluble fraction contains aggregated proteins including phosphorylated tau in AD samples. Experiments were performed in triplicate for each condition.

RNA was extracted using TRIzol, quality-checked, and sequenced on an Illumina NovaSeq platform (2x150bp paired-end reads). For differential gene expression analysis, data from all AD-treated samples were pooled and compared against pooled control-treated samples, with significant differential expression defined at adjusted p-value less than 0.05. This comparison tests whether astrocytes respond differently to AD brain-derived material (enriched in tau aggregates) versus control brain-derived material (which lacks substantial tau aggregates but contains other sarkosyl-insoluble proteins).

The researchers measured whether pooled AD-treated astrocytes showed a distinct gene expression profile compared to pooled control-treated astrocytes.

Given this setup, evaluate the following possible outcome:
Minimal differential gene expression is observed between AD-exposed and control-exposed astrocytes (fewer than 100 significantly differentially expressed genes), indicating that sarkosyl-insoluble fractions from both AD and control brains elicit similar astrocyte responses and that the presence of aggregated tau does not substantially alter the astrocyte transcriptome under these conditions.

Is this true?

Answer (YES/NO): NO